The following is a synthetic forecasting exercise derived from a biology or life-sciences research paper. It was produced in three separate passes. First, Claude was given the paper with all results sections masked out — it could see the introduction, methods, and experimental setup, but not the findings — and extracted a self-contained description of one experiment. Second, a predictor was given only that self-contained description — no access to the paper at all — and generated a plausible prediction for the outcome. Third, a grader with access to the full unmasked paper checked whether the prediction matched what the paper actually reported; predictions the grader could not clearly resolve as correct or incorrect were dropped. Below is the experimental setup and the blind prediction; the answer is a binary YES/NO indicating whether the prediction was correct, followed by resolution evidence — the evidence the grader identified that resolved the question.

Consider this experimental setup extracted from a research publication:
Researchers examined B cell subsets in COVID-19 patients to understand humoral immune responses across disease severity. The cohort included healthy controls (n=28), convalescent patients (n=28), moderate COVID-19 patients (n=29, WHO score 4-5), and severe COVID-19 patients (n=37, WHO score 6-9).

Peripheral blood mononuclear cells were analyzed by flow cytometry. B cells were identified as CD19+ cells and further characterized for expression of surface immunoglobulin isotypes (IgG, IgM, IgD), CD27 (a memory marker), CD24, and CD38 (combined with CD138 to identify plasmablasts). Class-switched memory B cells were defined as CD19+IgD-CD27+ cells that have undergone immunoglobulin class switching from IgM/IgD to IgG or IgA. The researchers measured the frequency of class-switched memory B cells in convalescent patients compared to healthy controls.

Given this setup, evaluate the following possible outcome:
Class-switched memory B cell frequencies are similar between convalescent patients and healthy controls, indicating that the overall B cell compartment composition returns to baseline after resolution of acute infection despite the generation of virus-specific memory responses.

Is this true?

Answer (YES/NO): YES